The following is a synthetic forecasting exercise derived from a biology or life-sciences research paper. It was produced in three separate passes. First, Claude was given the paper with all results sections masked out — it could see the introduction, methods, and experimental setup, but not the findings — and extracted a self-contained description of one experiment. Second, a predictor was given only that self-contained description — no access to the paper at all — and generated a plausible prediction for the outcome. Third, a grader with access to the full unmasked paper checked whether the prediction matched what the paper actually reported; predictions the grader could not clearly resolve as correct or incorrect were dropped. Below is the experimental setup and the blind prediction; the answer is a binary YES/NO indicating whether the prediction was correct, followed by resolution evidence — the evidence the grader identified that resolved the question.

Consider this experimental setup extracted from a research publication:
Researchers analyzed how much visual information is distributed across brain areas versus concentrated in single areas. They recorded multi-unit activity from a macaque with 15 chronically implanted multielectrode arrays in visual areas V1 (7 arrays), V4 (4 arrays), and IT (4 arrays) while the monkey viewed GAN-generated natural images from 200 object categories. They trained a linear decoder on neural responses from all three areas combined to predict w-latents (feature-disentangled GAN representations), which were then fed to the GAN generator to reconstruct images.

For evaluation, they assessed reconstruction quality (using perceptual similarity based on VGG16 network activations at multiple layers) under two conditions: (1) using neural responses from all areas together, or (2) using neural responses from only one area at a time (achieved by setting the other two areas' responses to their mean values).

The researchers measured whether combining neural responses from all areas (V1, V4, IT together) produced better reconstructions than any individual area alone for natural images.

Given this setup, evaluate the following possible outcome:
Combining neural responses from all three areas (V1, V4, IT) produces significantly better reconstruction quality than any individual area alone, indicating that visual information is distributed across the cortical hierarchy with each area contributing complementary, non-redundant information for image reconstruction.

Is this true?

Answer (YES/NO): YES